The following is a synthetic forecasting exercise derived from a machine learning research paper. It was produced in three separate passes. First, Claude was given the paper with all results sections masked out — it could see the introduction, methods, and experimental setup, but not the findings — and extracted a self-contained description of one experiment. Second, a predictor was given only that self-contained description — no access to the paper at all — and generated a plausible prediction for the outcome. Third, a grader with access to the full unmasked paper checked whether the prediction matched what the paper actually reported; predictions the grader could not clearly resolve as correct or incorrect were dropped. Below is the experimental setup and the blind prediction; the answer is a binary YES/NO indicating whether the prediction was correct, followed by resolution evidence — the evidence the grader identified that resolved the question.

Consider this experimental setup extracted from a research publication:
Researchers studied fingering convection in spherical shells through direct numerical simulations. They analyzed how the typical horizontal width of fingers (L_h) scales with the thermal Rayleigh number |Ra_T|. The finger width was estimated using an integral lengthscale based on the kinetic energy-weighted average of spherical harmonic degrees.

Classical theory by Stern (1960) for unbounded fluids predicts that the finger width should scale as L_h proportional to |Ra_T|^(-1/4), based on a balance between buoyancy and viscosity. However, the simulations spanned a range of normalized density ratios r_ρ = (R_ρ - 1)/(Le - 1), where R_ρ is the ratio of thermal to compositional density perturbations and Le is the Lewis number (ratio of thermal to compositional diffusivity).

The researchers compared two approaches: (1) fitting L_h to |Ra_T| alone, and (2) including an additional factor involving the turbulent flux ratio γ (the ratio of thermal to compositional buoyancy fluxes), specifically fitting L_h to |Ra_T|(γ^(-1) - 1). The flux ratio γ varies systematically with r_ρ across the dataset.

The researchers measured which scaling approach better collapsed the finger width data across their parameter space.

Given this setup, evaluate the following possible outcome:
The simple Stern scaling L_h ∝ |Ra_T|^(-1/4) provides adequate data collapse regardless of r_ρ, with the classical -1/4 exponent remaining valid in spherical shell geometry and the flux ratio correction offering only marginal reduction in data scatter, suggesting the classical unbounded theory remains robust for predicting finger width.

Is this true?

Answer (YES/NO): NO